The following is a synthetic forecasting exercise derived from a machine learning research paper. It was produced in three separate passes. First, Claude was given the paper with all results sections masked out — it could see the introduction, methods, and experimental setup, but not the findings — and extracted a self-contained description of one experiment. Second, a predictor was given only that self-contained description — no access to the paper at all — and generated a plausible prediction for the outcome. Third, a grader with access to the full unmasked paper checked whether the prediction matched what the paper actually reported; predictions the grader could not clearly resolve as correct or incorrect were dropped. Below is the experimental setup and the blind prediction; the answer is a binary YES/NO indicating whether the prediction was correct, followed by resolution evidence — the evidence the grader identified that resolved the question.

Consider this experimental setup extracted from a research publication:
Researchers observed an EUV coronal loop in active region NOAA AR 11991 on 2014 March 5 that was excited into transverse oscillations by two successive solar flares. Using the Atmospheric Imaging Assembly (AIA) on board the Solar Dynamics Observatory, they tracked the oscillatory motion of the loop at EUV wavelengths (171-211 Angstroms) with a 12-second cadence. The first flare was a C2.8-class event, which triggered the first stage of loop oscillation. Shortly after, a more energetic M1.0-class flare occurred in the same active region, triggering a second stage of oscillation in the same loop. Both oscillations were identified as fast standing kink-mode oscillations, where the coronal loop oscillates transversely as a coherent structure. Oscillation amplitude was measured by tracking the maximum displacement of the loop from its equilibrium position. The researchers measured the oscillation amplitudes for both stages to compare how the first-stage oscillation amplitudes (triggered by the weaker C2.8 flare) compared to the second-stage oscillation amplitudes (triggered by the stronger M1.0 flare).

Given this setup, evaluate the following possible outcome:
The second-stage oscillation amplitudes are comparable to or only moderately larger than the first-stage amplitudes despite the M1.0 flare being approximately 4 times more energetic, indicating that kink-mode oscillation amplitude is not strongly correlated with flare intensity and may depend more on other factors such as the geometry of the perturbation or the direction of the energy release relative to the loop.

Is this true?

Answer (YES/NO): NO